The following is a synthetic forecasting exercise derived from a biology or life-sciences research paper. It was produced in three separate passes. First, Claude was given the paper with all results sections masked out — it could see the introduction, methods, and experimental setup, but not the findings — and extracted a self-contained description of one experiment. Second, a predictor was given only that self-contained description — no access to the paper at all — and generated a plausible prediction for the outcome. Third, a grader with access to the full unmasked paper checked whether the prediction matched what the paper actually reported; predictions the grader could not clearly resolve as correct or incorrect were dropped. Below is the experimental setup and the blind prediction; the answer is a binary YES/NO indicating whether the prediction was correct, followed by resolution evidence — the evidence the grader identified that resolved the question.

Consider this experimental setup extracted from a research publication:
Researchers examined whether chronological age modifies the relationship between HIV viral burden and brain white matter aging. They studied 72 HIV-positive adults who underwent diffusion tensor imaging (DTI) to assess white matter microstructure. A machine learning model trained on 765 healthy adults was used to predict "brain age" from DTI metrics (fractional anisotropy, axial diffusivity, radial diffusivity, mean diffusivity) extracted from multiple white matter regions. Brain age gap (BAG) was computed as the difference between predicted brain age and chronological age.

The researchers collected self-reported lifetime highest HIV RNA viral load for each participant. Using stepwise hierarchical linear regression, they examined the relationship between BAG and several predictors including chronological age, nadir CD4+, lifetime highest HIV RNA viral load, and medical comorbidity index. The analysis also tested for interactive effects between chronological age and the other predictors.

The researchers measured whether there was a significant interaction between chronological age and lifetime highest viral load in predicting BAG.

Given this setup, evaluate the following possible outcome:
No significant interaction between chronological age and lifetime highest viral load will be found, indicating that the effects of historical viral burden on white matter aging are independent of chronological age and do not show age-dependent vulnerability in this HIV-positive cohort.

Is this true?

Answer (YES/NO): NO